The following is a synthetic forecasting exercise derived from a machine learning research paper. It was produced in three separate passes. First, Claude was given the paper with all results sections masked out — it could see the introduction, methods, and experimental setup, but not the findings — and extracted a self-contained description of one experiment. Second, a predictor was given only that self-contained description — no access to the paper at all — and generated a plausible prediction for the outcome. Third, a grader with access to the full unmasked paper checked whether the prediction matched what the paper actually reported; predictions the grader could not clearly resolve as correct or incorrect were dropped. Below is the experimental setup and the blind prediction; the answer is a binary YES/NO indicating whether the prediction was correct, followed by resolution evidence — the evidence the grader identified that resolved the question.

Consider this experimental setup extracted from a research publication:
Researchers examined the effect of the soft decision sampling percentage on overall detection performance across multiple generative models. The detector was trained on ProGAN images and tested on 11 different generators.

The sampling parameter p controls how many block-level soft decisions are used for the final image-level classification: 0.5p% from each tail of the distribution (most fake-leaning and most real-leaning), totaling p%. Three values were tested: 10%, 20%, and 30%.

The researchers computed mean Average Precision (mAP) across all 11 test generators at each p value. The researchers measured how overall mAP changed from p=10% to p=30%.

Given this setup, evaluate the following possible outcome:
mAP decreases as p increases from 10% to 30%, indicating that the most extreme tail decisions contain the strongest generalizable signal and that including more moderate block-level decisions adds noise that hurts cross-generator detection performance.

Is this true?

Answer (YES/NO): NO